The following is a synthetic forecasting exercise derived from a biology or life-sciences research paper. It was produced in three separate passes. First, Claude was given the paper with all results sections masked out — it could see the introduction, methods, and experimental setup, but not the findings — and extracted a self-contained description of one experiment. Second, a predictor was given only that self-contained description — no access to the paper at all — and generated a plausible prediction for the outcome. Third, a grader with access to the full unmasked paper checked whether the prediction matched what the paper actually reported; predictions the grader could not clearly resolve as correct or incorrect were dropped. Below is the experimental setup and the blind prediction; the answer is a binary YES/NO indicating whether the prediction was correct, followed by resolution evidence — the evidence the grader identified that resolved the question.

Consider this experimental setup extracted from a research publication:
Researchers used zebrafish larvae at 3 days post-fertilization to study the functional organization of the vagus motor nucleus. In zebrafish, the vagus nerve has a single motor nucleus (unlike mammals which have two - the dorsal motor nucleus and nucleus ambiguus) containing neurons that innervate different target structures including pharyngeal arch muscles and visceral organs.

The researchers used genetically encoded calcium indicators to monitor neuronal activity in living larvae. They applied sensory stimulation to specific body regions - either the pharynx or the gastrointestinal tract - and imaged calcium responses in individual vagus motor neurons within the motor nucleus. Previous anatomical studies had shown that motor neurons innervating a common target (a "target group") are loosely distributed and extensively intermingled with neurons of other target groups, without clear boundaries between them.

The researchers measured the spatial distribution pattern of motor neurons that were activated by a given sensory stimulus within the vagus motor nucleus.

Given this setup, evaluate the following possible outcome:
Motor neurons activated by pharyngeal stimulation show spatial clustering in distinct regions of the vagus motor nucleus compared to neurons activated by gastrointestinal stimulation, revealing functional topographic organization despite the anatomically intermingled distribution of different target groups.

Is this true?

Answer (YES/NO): NO